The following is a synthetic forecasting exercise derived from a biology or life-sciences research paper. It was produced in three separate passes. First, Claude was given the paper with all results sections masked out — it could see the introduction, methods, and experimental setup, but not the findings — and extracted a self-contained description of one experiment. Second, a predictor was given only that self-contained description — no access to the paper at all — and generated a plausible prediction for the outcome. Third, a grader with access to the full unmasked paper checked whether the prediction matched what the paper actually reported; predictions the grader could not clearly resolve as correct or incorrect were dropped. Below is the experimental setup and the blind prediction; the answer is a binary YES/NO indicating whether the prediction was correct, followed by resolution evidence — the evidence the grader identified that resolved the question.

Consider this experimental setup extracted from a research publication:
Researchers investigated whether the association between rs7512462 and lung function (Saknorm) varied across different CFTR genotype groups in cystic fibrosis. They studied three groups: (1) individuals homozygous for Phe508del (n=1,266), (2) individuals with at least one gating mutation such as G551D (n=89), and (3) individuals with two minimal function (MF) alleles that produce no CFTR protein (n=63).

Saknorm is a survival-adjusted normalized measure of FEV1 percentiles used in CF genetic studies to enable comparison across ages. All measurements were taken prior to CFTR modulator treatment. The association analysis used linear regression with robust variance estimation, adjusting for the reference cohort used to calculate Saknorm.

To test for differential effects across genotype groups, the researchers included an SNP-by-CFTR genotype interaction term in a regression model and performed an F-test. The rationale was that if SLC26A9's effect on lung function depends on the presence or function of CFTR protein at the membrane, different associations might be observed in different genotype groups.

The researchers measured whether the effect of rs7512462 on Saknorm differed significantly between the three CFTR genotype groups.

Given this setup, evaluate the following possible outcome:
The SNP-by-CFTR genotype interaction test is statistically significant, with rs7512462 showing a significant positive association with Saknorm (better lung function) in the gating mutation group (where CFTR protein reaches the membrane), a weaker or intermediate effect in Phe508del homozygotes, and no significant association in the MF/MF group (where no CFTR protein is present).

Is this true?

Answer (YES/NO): NO